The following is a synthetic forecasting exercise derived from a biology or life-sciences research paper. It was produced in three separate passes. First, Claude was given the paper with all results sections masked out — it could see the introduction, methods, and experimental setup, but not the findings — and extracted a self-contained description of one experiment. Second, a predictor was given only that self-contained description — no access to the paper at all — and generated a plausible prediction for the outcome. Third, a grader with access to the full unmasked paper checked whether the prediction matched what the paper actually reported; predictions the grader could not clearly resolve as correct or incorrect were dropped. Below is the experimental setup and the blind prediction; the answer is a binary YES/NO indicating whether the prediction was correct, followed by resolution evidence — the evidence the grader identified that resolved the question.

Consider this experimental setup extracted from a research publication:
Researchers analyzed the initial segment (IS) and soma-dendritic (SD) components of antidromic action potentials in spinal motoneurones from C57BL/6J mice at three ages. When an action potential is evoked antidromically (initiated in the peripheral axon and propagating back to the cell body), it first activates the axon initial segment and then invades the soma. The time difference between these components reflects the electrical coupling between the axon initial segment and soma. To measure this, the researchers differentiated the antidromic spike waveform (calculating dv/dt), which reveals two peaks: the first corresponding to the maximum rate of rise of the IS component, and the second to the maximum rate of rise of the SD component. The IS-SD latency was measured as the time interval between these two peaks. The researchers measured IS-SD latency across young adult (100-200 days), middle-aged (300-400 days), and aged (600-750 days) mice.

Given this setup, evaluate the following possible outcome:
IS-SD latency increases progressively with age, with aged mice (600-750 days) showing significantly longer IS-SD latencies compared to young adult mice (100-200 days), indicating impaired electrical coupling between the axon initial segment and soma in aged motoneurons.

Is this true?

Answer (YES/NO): NO